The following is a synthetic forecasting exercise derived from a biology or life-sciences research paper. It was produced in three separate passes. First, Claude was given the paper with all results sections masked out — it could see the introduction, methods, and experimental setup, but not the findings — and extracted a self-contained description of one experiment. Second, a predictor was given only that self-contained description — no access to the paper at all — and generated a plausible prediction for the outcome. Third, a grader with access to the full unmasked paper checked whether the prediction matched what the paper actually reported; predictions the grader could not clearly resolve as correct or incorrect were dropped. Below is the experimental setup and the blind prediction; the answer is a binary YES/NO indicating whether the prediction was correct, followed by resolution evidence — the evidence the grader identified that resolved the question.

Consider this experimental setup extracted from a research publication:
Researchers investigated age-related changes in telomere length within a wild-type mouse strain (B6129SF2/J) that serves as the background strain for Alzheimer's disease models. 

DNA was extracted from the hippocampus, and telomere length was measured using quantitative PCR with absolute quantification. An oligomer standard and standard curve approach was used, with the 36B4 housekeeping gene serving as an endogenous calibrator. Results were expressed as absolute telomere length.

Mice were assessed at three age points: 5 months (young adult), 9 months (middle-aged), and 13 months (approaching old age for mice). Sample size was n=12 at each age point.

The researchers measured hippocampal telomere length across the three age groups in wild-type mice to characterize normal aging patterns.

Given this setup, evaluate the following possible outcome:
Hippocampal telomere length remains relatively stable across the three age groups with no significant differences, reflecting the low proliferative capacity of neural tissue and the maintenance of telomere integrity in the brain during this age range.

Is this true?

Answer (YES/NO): YES